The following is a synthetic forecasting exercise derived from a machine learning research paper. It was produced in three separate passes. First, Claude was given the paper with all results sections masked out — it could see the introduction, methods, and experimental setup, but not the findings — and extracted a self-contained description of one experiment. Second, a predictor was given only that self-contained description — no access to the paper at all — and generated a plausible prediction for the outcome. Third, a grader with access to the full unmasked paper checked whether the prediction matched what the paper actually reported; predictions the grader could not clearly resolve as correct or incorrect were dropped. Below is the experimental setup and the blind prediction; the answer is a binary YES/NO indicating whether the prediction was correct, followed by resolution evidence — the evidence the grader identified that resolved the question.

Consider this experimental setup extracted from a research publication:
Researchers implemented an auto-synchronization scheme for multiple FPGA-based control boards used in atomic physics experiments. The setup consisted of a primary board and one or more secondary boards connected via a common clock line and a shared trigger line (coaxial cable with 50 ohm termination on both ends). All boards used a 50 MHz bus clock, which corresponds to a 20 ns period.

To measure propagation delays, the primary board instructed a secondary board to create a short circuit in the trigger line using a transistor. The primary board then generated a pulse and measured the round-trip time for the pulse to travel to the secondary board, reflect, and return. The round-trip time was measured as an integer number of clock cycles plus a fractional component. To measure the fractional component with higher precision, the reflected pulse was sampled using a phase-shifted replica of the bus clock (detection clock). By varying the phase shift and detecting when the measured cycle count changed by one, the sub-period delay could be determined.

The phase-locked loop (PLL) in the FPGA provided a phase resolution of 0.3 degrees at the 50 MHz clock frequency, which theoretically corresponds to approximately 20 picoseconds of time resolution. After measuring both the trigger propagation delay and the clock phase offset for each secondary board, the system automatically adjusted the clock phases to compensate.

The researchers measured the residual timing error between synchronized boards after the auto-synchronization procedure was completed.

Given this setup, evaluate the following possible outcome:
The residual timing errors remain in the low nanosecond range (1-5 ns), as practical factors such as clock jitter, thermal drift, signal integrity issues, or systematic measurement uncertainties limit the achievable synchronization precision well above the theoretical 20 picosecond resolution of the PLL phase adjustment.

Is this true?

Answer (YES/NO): YES